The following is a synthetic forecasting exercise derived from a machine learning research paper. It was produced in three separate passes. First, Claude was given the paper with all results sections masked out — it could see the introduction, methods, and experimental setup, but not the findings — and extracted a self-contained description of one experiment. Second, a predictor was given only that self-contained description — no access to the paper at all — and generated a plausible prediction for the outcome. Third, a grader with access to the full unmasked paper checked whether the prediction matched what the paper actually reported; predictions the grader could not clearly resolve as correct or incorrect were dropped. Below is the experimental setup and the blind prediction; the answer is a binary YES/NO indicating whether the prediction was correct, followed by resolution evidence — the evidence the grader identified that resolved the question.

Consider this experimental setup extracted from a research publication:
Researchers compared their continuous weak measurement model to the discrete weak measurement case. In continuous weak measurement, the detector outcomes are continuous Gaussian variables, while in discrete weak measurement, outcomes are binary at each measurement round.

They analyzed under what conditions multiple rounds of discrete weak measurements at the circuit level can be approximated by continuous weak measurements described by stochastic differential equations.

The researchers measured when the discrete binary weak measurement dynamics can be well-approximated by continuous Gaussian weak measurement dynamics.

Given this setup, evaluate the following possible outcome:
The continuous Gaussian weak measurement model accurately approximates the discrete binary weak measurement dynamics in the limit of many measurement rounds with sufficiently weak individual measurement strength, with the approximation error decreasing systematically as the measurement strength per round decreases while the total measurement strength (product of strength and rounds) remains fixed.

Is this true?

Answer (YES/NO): YES